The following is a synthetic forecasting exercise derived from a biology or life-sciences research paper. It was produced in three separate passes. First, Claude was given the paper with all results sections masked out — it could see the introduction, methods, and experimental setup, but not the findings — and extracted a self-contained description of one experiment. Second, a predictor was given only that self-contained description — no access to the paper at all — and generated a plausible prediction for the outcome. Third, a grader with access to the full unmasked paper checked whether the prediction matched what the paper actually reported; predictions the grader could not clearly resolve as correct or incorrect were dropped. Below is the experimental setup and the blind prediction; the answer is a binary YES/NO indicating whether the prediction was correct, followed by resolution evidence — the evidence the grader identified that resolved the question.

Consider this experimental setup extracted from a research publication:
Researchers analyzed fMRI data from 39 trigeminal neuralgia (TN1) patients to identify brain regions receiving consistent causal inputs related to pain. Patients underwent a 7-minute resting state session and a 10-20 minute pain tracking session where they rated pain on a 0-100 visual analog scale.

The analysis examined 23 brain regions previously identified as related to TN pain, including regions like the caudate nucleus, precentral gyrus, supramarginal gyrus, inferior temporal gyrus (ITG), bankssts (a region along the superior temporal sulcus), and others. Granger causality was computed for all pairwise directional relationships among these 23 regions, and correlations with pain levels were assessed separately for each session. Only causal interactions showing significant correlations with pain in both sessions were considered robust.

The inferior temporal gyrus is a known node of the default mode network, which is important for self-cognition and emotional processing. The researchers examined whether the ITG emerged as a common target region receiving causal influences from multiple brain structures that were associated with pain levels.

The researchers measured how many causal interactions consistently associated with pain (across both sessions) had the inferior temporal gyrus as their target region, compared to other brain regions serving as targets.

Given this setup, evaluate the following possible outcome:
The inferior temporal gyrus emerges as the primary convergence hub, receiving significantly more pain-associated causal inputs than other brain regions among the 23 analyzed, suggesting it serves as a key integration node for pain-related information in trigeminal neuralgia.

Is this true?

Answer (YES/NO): YES